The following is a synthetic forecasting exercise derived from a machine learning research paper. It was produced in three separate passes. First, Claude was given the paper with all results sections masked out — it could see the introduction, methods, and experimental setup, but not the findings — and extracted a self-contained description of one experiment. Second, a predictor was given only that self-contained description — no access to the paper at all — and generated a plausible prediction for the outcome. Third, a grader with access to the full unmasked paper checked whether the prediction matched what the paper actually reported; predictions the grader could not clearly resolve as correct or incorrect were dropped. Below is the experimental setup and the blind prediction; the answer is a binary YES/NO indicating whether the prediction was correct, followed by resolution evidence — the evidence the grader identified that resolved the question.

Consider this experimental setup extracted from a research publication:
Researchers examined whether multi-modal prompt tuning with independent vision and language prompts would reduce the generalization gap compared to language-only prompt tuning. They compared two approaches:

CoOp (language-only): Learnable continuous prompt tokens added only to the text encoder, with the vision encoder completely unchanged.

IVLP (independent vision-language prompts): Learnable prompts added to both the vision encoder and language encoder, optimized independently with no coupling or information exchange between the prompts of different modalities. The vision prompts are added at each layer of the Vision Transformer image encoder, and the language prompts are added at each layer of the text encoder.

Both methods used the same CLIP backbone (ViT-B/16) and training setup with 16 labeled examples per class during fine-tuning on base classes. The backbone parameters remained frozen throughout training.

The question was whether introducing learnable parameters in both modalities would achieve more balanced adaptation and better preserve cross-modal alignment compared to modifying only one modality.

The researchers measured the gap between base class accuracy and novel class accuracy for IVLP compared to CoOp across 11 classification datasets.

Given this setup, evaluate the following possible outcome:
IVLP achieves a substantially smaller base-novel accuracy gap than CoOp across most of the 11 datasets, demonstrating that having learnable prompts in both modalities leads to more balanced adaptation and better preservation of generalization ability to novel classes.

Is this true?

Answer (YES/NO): NO